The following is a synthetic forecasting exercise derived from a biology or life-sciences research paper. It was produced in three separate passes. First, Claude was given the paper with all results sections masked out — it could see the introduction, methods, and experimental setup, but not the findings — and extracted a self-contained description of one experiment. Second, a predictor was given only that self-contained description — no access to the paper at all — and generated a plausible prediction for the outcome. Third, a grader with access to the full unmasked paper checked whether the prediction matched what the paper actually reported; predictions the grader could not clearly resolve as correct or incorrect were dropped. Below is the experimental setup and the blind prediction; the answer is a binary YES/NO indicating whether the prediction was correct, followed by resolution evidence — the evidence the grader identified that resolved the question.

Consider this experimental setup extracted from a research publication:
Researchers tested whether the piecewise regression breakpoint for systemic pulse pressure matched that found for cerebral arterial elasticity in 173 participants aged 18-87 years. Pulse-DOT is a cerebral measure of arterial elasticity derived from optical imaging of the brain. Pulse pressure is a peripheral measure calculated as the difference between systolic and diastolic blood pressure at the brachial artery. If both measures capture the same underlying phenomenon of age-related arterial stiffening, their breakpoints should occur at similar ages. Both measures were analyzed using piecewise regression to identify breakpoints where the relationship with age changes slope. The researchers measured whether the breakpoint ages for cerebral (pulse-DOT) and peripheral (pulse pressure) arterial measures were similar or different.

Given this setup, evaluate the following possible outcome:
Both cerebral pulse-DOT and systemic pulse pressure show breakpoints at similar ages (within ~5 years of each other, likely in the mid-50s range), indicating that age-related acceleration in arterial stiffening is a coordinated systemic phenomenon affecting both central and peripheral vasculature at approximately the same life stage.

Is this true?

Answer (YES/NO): YES